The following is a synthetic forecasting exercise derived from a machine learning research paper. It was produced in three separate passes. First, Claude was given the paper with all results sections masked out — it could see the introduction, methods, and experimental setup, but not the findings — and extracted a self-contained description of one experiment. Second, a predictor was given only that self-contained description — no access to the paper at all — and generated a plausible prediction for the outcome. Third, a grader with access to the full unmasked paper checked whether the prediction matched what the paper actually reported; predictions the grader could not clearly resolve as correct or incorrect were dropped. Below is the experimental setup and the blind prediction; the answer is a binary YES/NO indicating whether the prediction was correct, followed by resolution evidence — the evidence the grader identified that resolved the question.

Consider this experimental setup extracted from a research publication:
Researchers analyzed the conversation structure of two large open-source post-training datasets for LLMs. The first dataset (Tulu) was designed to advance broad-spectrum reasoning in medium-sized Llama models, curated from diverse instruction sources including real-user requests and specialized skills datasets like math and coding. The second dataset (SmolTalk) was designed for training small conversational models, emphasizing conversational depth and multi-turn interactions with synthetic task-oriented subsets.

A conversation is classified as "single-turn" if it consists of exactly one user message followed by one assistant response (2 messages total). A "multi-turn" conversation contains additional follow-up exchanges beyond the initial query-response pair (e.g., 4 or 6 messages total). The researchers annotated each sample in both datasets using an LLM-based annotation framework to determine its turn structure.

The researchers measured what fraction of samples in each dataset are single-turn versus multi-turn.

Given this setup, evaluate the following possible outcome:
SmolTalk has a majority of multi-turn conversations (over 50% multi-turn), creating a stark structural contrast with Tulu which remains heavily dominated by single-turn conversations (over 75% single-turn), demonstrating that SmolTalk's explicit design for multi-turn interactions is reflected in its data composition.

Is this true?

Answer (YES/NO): YES